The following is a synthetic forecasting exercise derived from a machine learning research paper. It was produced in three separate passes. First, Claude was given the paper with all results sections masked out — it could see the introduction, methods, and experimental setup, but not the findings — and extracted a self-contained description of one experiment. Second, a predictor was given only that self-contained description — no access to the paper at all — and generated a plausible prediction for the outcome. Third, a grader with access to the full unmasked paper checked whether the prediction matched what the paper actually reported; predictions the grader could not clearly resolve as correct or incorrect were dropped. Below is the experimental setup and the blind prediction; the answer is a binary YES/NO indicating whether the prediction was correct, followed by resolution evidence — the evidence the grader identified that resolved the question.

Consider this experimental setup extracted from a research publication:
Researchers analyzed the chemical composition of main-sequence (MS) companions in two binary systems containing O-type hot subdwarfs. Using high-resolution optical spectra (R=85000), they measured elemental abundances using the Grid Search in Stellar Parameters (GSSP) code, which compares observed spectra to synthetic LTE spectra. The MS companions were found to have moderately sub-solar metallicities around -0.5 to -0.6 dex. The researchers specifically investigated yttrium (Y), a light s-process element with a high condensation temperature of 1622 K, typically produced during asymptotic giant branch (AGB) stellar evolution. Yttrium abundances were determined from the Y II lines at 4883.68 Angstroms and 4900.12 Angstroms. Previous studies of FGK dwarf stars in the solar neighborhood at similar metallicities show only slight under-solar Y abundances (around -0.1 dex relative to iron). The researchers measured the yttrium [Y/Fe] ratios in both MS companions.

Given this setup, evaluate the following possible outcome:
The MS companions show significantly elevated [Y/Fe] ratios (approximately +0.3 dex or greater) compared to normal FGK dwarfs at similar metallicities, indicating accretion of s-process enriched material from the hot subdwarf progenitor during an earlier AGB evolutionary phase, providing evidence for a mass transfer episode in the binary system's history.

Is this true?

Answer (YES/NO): NO